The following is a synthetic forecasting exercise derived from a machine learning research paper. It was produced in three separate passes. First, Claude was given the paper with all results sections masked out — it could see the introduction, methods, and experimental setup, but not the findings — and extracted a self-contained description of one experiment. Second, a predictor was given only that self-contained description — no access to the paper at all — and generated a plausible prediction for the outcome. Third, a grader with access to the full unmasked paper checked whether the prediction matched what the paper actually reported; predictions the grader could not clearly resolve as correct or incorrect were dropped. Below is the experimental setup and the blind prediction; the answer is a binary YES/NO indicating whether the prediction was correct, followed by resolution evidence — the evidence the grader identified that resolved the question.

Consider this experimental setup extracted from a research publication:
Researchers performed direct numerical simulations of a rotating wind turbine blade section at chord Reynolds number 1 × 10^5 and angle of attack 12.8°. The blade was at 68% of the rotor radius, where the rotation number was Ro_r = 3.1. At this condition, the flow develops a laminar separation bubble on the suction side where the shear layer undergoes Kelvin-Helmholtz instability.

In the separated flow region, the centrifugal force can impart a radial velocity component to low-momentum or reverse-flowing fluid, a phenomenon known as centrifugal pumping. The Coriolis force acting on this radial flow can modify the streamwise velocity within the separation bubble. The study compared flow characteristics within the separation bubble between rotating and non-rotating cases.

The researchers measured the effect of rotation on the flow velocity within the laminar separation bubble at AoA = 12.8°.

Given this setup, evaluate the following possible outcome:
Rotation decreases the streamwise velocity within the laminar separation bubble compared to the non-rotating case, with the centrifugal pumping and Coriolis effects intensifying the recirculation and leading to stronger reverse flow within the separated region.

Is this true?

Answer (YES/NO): YES